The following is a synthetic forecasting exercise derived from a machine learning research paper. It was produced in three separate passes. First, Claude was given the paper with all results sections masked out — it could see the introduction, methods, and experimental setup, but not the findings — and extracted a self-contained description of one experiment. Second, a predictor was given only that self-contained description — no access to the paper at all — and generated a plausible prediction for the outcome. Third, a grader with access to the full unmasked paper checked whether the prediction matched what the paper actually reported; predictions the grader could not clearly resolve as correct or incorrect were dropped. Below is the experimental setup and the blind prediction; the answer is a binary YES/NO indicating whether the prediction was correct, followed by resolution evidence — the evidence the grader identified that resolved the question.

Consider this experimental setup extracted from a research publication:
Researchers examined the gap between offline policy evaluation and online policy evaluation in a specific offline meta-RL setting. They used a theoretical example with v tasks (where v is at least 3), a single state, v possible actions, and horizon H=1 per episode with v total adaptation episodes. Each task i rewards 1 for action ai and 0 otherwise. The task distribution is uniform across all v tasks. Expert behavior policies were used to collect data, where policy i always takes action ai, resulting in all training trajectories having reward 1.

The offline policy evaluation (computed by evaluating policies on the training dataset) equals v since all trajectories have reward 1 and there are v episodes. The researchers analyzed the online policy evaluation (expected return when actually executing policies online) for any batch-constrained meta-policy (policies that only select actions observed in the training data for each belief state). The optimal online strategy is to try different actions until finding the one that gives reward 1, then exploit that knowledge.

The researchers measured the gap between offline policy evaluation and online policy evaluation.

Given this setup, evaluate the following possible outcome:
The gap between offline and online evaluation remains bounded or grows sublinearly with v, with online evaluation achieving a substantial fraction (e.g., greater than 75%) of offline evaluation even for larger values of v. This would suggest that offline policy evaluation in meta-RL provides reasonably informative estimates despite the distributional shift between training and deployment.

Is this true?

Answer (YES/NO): NO